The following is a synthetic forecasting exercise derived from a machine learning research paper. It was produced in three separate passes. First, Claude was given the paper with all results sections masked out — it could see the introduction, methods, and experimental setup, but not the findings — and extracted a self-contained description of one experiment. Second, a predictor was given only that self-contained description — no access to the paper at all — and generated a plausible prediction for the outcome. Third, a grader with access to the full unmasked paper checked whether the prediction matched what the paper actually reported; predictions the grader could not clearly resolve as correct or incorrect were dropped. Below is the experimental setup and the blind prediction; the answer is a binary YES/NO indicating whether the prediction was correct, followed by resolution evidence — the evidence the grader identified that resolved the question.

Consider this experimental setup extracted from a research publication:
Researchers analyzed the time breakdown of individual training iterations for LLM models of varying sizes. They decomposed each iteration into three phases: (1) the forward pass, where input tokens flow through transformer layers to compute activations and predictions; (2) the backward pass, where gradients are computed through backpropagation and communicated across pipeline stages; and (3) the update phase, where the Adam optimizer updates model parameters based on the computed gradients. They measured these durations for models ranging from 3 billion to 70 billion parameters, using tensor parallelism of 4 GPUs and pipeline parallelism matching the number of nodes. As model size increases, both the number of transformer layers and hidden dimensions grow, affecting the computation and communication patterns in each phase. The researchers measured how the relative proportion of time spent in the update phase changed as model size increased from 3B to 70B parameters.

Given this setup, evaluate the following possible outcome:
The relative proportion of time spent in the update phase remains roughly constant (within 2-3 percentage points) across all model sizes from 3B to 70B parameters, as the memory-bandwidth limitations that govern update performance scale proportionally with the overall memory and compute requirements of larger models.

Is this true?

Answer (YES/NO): NO